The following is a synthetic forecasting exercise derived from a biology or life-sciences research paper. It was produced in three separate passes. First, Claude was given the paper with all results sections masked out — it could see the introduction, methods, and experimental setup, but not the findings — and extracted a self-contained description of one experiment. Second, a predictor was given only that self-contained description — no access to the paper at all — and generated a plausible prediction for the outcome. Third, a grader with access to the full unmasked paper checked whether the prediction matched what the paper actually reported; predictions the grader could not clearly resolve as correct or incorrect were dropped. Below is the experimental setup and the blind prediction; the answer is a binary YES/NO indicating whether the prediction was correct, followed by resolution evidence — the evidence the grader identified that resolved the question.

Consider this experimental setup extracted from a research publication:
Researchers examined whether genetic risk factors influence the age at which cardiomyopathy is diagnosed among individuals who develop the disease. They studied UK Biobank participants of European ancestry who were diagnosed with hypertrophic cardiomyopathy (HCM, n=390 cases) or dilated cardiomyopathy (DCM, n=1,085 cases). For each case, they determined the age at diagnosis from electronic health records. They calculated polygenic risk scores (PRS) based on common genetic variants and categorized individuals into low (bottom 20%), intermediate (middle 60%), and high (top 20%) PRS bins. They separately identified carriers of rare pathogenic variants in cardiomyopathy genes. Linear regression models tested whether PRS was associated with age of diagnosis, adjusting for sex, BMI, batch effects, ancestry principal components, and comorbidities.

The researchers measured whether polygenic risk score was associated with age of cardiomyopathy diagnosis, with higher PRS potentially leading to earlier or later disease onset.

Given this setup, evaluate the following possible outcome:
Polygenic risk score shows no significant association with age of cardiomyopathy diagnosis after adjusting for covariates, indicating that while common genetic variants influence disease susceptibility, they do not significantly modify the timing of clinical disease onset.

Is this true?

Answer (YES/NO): NO